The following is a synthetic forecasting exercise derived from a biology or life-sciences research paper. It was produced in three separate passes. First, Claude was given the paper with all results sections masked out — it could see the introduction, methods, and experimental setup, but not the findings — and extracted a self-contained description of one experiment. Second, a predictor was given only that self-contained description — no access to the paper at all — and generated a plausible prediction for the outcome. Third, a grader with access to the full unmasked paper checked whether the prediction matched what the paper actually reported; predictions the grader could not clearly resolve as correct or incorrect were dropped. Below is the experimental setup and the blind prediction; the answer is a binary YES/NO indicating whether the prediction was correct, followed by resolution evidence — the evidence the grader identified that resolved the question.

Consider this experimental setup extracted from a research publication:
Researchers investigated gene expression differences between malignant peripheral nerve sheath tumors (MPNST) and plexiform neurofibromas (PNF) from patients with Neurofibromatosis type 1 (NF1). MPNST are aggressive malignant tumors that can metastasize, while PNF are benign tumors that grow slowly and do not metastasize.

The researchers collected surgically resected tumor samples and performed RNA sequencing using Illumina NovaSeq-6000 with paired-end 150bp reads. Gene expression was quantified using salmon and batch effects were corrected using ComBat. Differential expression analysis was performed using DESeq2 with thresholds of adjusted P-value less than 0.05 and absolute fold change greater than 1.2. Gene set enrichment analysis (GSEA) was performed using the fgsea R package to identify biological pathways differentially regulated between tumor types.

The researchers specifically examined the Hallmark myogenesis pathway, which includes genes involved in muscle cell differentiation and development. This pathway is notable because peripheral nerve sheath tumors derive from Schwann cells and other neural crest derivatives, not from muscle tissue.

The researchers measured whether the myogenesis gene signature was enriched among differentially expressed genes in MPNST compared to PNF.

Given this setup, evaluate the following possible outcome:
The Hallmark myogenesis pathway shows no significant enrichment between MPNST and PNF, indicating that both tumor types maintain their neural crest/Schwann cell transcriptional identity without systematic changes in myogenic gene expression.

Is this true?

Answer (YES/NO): NO